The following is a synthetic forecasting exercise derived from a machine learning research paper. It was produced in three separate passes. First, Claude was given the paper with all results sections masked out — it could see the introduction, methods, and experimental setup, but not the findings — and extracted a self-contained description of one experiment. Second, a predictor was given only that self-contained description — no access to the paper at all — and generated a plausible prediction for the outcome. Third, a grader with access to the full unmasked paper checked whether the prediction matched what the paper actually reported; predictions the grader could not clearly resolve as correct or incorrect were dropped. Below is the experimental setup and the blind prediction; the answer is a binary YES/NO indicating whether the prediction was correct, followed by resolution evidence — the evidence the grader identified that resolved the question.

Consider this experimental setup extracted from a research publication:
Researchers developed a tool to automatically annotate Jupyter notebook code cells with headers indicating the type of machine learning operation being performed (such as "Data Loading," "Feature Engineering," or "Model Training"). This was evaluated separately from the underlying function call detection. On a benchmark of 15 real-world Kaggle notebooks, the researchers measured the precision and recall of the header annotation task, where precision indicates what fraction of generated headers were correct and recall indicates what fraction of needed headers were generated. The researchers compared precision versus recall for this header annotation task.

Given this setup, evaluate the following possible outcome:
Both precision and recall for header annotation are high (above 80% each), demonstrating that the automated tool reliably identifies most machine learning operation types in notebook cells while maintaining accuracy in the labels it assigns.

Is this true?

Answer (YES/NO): YES